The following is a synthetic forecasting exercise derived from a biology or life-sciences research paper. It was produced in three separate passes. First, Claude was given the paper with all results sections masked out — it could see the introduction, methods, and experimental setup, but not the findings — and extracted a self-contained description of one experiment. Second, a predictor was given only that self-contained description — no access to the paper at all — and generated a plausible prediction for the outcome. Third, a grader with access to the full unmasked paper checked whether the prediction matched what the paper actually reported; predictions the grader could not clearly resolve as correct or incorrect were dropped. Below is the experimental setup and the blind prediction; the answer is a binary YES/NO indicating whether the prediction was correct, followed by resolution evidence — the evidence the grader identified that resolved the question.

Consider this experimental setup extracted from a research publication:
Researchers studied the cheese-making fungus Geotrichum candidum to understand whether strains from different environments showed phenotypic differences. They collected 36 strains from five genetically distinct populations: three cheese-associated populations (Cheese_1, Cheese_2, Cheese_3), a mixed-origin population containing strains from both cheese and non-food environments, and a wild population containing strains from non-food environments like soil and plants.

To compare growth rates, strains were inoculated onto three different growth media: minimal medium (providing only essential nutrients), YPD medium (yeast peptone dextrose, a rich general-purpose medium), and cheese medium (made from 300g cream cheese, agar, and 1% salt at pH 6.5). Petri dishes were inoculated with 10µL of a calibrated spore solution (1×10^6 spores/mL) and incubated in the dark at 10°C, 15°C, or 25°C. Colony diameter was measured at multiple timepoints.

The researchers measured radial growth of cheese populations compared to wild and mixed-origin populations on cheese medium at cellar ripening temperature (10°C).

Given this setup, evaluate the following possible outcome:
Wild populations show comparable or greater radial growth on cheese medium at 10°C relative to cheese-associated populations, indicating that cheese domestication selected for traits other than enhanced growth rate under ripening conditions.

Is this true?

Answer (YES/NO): YES